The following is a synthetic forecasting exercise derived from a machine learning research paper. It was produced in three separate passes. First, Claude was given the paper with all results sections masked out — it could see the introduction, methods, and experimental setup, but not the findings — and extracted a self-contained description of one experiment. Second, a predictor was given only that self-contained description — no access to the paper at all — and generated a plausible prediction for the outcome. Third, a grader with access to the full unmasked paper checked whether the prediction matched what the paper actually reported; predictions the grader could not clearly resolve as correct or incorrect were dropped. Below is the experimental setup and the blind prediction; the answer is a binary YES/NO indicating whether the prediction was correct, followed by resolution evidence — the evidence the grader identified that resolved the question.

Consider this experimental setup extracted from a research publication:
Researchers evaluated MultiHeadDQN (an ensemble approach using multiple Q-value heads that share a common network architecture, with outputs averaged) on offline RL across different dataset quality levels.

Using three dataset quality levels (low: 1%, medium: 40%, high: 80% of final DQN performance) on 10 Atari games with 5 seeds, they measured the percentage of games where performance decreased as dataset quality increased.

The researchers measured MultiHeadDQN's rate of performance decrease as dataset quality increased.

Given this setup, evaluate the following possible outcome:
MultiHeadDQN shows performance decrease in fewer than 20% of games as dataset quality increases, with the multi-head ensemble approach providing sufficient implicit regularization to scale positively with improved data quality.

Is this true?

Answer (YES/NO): NO